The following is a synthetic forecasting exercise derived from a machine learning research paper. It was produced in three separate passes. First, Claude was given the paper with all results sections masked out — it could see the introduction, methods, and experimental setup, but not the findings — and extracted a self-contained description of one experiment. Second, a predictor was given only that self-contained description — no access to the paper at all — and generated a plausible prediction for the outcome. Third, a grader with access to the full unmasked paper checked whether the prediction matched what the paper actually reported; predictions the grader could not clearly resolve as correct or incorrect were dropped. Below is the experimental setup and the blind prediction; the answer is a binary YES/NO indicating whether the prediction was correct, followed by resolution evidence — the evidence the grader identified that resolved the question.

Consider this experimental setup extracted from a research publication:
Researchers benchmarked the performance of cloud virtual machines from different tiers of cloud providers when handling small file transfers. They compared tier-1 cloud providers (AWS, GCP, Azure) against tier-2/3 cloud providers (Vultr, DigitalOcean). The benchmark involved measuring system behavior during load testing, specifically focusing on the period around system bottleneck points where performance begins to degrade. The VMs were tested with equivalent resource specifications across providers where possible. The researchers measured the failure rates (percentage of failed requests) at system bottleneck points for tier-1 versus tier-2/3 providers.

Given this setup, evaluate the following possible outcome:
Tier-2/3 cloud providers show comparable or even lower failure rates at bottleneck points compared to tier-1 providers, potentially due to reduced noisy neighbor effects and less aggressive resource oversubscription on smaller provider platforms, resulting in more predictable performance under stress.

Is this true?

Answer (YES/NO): NO